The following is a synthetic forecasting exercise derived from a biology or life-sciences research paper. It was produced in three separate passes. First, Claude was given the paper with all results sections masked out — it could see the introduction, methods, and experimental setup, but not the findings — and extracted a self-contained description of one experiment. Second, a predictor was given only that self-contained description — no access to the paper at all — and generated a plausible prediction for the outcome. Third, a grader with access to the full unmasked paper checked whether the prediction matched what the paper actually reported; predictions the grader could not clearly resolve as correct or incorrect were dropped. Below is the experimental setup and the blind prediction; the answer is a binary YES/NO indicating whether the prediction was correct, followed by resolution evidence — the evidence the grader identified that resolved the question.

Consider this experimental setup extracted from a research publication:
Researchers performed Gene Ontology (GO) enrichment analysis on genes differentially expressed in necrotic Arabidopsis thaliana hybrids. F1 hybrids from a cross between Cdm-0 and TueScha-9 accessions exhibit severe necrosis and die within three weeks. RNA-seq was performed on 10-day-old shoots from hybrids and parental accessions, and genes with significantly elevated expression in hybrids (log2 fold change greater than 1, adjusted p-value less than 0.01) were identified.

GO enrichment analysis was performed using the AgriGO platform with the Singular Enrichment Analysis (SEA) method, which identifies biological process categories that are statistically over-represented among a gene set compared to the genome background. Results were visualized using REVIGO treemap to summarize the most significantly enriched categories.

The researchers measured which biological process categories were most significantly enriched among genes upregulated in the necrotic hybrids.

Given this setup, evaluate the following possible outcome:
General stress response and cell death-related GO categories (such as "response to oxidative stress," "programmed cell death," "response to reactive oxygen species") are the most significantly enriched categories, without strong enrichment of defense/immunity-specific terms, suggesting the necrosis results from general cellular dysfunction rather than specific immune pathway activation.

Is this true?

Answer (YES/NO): NO